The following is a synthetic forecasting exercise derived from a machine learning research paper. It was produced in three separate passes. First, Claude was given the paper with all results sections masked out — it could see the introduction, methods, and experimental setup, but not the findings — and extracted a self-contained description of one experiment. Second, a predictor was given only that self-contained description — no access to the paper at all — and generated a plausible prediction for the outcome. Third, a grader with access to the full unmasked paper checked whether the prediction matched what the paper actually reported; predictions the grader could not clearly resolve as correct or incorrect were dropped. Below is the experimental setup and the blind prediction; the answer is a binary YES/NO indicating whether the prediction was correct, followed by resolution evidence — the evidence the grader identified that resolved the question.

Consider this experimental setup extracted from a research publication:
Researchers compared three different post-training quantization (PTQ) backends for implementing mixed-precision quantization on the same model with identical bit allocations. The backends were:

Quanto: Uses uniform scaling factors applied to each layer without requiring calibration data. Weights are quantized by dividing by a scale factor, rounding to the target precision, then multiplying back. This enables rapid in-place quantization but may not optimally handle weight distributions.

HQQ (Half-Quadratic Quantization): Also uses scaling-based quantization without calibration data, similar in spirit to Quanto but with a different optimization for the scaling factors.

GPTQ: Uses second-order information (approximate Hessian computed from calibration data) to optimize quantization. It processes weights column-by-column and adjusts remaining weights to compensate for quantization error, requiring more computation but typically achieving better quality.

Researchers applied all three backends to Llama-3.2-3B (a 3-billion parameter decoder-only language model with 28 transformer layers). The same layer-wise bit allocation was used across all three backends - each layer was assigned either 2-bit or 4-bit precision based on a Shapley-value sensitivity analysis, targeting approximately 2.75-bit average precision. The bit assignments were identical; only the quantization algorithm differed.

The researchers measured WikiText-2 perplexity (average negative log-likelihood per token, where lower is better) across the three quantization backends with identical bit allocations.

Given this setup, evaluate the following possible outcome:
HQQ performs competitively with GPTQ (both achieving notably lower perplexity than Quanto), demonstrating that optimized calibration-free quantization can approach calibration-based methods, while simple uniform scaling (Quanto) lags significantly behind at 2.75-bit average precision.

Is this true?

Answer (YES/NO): NO